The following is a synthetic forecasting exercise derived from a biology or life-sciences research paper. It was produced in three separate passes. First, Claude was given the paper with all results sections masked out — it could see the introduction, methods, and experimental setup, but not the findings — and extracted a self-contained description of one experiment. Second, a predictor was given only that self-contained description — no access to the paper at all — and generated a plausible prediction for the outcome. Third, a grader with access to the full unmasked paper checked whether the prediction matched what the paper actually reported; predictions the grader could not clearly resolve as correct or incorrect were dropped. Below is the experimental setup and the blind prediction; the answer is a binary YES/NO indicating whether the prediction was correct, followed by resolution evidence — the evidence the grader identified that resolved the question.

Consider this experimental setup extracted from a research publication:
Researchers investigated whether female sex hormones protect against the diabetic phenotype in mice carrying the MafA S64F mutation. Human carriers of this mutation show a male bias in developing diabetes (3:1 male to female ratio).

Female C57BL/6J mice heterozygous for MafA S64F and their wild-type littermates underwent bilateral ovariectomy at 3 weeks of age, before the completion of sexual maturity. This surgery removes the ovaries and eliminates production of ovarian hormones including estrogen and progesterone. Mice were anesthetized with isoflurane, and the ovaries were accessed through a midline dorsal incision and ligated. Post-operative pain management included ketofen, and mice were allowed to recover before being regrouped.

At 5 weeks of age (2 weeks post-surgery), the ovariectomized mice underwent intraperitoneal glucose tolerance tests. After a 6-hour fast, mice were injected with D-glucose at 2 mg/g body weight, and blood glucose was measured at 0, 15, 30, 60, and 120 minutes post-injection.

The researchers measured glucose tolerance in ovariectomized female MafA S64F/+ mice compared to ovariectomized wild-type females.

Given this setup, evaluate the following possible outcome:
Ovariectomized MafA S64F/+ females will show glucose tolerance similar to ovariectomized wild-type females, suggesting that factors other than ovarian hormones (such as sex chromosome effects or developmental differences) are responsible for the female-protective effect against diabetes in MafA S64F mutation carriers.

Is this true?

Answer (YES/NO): NO